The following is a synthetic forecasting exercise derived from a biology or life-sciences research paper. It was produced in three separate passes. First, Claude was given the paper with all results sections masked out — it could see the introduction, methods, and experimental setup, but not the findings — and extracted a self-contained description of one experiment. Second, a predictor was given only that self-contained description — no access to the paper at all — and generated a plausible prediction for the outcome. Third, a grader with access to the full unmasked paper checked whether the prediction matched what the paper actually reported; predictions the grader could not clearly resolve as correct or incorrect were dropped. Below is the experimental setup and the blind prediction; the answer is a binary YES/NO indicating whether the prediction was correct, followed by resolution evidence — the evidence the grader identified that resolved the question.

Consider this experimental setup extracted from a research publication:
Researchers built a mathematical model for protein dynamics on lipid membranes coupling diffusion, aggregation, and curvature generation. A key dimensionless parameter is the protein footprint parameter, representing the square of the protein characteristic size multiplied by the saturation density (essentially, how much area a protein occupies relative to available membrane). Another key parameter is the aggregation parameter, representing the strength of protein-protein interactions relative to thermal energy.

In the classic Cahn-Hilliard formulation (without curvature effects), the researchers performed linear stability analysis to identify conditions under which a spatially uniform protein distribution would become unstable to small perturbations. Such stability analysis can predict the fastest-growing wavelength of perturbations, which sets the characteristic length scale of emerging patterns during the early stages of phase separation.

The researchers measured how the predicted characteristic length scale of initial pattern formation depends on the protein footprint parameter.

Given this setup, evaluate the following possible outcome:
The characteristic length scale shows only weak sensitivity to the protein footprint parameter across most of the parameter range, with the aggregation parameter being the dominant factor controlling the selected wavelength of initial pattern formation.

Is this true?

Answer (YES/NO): NO